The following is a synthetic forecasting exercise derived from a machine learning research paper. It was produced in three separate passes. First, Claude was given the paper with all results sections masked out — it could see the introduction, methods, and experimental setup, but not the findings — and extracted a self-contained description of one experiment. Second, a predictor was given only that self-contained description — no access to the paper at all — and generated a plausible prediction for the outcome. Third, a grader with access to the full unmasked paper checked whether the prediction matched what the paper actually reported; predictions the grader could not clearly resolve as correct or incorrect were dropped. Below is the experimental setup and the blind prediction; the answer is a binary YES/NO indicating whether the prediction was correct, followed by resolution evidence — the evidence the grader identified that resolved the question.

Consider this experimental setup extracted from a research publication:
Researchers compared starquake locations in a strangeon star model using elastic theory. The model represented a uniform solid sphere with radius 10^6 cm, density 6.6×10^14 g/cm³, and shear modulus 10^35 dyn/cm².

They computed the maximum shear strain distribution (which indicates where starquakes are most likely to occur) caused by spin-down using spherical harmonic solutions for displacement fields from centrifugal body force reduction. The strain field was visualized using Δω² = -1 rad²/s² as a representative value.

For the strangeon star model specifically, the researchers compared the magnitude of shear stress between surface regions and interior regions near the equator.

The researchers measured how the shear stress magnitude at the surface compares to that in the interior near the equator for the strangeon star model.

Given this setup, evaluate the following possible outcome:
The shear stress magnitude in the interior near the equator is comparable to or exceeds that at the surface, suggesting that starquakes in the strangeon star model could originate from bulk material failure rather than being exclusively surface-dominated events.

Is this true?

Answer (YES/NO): YES